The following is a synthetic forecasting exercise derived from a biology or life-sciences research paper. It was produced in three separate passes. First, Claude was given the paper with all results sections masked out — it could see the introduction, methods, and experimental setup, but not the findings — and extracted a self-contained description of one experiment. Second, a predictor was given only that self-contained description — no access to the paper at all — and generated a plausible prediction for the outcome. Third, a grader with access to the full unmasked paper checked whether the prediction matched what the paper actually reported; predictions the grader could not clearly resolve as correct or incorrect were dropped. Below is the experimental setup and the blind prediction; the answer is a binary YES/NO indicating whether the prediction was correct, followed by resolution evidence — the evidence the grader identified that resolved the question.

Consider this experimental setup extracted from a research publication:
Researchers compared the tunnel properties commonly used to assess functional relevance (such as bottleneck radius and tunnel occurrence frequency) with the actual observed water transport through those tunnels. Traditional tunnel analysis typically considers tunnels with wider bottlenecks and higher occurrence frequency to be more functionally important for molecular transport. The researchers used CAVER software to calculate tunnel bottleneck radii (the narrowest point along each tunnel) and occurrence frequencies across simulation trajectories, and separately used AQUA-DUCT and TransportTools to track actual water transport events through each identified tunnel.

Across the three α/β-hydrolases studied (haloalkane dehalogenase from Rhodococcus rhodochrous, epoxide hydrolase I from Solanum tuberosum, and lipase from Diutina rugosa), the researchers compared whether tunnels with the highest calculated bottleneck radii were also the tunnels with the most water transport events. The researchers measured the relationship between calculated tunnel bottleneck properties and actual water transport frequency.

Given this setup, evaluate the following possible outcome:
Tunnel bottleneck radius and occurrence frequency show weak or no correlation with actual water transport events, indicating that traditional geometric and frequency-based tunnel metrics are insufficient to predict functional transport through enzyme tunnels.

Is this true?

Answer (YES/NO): NO